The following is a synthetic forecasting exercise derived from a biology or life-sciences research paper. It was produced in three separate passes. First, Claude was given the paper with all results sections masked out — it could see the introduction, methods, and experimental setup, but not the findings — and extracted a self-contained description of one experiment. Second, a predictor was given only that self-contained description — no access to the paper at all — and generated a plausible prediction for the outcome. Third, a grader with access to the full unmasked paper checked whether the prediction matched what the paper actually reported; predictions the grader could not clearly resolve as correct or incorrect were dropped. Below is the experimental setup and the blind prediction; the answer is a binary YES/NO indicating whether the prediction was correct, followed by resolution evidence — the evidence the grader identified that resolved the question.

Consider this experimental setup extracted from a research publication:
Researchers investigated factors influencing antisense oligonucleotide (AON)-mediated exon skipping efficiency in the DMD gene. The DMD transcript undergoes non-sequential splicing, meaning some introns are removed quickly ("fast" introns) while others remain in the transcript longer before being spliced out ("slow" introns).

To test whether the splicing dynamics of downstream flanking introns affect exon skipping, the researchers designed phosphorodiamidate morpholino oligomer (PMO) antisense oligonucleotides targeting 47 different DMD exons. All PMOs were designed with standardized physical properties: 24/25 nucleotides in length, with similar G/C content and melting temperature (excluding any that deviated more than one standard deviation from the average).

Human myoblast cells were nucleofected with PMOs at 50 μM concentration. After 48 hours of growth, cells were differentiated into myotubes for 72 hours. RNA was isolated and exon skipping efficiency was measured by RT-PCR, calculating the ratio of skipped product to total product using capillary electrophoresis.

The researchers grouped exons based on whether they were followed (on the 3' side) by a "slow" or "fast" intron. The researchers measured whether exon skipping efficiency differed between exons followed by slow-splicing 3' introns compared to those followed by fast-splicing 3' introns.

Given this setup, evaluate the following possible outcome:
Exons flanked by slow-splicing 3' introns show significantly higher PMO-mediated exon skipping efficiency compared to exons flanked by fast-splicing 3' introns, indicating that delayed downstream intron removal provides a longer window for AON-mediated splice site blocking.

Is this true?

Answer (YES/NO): NO